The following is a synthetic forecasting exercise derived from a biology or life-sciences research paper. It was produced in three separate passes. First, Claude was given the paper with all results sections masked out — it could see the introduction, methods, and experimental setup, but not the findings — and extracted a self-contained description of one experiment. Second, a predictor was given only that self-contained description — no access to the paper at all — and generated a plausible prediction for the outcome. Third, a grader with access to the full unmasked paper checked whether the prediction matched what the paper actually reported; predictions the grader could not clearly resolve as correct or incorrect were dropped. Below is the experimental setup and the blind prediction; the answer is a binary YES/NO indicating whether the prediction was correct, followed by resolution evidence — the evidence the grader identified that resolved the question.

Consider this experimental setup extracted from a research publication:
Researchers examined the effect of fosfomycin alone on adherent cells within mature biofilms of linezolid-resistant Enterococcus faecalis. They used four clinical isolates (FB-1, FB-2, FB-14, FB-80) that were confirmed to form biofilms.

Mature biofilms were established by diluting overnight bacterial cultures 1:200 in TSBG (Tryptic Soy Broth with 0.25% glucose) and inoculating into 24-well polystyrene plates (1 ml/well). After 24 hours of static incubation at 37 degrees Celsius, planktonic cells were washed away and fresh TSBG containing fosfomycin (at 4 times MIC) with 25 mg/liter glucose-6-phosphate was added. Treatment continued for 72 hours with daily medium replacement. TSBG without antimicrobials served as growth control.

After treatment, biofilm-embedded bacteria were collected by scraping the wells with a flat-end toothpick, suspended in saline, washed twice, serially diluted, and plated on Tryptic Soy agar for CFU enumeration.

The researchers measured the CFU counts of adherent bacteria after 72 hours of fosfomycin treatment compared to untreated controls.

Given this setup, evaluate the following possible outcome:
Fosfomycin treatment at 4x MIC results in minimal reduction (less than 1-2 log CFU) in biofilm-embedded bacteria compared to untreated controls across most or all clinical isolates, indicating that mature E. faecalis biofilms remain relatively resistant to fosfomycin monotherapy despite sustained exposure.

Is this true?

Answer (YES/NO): YES